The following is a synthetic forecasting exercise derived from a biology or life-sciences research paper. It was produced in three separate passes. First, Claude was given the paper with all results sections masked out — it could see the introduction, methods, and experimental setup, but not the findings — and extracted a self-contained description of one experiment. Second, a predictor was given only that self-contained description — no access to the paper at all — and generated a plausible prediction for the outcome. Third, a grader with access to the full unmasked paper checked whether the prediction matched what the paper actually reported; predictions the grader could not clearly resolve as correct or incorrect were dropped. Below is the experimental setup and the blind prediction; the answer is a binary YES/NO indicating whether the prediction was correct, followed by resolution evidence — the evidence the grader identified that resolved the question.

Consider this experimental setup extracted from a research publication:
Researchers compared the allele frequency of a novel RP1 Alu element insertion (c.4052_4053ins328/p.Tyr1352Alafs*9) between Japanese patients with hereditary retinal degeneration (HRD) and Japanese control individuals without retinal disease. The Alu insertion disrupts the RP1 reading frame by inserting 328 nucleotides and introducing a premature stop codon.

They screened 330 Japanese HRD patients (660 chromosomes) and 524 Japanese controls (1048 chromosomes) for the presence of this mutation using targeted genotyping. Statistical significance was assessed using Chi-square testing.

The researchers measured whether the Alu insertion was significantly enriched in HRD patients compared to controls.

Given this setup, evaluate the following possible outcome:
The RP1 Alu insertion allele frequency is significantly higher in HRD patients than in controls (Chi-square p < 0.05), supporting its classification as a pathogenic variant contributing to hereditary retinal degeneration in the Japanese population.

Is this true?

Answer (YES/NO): YES